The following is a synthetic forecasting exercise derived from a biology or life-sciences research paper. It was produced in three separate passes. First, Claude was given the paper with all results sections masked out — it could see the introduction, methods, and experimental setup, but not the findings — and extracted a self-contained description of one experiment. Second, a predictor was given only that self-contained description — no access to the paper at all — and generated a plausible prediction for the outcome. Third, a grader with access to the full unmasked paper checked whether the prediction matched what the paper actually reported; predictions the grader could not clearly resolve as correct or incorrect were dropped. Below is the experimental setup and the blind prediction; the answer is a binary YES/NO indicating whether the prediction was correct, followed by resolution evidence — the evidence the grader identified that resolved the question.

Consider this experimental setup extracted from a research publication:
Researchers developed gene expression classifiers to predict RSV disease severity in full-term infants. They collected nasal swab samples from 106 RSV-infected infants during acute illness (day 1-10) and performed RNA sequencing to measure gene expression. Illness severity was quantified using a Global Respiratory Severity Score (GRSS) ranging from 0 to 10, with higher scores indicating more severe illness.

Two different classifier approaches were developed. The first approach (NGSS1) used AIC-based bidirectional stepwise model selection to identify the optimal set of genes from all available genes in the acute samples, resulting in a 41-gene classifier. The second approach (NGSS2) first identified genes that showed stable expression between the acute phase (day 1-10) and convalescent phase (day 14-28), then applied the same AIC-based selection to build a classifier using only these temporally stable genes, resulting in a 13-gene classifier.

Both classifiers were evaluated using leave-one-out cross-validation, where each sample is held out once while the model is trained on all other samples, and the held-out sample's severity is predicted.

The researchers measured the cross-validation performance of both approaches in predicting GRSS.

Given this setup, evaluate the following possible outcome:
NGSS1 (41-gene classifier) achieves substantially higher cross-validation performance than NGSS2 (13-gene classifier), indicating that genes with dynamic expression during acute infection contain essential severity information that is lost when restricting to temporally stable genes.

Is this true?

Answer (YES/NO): NO